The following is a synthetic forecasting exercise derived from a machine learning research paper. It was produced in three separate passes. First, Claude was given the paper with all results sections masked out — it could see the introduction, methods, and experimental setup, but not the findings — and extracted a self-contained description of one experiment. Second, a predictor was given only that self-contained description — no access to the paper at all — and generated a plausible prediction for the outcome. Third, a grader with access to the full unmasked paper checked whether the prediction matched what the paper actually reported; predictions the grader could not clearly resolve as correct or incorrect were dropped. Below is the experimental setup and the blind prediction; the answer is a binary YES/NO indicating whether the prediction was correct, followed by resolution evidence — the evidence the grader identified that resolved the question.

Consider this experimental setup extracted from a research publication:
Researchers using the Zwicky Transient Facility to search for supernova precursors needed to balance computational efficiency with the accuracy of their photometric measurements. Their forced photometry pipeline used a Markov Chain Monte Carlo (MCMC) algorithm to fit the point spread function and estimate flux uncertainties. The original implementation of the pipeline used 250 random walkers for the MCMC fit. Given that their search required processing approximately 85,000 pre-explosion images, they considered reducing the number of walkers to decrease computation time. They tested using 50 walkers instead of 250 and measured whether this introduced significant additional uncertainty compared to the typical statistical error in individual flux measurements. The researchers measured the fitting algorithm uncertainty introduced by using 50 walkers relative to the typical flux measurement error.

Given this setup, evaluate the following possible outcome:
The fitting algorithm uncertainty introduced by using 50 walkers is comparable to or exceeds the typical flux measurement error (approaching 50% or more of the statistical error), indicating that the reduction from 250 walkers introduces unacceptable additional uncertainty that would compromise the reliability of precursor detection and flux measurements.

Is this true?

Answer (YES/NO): NO